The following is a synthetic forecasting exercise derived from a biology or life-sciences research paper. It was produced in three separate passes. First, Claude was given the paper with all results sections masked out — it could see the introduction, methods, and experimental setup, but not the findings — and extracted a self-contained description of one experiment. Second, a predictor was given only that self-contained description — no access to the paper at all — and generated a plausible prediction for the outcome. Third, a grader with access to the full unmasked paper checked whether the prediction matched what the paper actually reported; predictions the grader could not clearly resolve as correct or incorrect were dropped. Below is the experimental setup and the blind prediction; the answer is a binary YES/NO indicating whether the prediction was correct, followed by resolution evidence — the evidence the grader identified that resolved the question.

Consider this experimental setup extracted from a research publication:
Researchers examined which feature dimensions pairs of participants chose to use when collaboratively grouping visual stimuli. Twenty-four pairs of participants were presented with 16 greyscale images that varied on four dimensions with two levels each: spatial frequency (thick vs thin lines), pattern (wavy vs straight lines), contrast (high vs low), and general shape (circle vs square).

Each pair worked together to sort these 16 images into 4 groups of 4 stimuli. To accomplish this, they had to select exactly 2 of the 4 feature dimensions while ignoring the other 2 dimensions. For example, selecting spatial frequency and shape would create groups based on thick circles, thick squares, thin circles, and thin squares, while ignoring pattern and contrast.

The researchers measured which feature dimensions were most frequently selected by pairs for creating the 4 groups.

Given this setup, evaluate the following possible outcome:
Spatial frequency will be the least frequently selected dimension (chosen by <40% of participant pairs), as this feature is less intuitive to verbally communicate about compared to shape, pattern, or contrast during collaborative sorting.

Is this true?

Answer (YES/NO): NO